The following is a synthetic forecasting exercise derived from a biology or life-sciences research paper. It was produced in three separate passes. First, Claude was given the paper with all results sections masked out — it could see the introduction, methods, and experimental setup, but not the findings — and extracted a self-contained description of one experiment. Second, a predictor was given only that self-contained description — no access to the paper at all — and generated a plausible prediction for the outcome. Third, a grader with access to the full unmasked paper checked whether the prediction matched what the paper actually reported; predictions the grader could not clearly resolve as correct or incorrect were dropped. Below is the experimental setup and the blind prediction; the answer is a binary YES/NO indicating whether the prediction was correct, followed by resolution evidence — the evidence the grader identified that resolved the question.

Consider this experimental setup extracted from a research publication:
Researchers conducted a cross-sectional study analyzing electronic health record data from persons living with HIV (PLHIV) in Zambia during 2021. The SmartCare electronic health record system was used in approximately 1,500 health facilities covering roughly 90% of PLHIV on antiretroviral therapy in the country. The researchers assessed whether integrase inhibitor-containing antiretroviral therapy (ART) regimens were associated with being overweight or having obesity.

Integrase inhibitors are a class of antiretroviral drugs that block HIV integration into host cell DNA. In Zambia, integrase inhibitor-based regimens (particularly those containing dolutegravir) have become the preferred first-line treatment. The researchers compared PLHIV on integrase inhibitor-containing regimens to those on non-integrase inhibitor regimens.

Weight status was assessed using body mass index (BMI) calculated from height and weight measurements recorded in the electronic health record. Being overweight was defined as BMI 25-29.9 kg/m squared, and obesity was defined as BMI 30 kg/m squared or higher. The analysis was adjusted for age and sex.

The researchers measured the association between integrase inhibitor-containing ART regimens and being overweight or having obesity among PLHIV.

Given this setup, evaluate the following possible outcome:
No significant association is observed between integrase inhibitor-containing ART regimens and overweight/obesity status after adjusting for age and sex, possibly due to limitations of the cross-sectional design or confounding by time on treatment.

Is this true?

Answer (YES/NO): NO